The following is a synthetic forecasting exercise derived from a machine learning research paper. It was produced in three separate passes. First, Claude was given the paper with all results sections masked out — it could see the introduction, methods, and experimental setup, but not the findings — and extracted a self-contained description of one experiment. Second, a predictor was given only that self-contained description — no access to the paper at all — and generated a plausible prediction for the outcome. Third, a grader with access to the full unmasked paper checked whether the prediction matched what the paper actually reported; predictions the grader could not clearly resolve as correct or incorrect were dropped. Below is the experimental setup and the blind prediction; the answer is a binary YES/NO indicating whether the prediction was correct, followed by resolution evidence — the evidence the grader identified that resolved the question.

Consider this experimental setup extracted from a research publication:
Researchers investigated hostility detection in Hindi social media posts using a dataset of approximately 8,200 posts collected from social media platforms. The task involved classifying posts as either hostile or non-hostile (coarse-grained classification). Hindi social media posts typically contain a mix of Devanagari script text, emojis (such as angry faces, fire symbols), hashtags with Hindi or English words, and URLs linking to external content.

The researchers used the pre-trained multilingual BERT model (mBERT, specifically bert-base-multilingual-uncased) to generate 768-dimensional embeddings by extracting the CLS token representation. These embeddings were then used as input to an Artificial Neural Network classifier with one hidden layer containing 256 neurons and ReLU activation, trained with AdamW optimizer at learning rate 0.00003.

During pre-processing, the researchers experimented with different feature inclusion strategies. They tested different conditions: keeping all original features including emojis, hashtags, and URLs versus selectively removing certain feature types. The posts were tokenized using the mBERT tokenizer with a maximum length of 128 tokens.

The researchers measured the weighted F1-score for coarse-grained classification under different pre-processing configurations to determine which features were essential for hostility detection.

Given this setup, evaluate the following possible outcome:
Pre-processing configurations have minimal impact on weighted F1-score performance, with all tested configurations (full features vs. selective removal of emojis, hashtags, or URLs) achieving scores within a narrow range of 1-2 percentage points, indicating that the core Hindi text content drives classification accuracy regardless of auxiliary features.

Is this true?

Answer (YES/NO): NO